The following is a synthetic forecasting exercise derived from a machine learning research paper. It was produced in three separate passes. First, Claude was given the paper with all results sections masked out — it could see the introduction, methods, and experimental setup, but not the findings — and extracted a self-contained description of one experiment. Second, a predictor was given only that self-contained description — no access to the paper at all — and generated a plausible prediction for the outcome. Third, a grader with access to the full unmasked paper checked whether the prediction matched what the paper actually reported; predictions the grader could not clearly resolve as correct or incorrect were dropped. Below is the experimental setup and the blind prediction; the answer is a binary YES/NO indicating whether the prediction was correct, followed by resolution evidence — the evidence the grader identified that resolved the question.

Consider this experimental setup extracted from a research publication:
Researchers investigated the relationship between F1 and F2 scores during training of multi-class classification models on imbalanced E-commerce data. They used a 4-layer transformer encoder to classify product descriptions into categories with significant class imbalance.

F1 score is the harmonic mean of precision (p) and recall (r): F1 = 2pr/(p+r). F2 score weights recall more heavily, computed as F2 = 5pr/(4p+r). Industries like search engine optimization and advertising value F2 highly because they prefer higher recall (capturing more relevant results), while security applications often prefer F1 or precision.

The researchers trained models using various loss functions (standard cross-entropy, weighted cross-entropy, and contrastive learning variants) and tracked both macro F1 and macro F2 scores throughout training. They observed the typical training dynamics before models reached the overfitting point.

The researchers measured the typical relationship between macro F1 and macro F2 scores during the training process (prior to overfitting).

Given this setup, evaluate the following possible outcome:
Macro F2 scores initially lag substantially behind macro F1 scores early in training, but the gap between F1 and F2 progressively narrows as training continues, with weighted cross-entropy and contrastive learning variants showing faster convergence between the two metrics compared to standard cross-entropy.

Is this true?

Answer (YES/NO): NO